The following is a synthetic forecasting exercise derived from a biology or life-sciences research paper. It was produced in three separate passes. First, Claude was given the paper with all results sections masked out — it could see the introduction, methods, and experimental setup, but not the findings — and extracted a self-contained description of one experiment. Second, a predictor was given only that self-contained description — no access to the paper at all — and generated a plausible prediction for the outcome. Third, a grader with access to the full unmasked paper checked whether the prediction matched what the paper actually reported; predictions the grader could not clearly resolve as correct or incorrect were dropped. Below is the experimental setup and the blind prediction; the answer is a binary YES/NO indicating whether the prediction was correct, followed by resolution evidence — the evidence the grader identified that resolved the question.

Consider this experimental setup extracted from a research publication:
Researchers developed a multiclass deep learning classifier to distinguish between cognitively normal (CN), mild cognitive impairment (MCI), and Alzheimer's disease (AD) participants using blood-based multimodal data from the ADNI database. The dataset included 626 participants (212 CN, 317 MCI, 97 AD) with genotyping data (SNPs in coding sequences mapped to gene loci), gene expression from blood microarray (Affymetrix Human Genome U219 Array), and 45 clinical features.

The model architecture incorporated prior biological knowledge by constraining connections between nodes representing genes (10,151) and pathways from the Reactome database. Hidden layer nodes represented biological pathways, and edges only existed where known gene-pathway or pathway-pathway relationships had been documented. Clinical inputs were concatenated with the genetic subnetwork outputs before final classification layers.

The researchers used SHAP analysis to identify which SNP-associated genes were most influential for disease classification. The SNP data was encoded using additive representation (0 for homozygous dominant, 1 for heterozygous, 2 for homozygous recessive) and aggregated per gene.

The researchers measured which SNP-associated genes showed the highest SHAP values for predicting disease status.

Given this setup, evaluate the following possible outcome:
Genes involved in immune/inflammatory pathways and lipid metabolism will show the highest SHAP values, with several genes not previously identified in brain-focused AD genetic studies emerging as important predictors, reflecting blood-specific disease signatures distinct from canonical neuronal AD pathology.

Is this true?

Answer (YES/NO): NO